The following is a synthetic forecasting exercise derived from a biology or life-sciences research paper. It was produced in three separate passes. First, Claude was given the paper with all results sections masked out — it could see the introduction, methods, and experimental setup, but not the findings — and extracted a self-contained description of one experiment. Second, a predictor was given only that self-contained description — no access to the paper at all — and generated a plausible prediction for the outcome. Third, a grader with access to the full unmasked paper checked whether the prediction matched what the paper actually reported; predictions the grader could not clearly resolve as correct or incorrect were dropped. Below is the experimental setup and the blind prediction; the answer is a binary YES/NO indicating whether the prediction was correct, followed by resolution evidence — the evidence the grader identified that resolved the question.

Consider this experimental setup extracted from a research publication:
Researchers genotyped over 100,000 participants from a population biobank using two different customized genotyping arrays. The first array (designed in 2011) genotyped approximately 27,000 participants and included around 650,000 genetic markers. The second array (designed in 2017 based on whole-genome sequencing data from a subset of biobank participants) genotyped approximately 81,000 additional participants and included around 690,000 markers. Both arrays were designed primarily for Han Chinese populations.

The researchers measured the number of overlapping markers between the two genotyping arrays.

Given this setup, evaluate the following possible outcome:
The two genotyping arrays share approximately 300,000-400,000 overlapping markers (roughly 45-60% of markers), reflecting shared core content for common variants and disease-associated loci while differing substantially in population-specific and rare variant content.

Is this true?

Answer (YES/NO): NO